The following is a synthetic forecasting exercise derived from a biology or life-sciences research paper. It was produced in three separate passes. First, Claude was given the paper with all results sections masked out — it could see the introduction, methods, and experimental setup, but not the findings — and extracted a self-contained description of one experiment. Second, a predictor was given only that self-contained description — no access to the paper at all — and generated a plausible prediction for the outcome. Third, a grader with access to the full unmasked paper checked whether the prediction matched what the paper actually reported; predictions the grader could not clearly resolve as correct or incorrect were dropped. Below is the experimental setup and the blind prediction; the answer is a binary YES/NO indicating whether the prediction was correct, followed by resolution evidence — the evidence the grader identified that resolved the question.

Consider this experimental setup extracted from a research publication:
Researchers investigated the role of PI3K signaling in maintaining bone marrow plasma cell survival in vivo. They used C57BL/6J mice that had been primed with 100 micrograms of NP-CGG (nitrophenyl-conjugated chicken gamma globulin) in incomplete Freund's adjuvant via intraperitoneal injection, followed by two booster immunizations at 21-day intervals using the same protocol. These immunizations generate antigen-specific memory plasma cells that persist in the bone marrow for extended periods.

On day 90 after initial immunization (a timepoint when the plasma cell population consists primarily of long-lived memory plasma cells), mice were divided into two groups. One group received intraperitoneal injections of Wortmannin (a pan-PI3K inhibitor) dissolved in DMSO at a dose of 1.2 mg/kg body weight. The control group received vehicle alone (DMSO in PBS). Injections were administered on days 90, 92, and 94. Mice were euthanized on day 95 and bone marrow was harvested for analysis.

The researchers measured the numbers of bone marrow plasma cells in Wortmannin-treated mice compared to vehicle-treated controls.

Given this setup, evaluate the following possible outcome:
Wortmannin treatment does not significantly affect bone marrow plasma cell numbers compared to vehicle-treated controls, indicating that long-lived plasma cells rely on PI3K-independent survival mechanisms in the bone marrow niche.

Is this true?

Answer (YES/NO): NO